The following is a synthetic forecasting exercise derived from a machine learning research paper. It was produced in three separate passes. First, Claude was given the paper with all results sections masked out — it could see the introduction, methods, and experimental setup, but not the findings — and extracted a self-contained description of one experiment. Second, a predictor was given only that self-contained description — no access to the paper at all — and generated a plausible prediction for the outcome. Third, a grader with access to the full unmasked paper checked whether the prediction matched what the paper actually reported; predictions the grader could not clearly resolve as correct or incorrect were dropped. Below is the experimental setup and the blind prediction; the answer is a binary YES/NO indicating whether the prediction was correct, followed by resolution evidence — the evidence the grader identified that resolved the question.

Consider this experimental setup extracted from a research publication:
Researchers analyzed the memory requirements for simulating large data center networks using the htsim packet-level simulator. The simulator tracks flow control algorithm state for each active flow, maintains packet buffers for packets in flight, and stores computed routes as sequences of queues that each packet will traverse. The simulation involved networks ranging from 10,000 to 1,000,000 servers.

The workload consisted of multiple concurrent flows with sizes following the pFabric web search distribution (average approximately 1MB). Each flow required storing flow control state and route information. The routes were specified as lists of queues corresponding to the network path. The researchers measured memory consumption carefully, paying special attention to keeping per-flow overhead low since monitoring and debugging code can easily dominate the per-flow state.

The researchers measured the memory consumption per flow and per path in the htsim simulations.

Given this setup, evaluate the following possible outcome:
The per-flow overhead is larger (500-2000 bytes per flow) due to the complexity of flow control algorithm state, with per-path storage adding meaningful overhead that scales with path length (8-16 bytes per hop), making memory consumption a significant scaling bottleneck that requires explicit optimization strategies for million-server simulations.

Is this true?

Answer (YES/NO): NO